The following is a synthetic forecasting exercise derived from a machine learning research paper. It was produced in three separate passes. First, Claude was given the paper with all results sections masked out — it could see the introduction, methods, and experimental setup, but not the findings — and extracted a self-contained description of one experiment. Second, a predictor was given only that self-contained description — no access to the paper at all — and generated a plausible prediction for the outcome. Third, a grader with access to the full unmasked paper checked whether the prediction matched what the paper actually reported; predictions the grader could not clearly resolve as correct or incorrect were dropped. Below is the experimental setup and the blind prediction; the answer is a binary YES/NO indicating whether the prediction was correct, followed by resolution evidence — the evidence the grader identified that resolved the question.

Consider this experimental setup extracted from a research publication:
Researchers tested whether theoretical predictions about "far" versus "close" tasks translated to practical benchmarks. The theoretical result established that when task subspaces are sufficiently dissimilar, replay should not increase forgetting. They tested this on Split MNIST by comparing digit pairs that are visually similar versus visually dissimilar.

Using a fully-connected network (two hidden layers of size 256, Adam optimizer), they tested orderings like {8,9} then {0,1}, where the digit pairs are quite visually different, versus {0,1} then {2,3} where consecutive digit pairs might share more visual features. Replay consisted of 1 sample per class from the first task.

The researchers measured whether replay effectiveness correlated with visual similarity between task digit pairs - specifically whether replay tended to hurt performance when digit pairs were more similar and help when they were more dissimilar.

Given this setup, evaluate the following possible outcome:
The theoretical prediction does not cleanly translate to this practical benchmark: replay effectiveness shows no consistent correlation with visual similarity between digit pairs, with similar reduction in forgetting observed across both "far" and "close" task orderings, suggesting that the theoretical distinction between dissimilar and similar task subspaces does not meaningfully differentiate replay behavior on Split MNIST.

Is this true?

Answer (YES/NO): NO